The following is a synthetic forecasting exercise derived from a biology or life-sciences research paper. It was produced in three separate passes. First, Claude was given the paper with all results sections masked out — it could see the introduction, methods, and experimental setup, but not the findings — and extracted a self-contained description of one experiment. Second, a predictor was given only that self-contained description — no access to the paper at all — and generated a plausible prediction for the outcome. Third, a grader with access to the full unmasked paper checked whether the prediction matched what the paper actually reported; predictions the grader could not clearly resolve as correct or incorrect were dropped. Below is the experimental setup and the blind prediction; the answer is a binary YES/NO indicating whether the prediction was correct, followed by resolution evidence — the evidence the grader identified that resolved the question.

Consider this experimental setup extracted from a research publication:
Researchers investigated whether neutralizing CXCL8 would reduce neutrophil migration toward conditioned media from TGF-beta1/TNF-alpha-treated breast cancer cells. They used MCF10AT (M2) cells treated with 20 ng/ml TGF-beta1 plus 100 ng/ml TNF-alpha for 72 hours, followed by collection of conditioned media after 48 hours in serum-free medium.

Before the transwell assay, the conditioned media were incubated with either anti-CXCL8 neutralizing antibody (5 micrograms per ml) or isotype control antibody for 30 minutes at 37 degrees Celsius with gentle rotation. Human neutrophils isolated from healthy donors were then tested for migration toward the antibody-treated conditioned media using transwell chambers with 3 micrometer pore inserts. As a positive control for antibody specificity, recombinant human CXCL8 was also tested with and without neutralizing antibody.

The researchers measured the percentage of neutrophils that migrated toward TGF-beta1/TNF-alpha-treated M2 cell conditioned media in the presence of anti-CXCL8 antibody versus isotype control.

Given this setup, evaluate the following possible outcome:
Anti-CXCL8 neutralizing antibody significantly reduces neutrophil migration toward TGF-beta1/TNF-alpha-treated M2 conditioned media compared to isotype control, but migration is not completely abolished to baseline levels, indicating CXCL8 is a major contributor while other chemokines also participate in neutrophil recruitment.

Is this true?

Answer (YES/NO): YES